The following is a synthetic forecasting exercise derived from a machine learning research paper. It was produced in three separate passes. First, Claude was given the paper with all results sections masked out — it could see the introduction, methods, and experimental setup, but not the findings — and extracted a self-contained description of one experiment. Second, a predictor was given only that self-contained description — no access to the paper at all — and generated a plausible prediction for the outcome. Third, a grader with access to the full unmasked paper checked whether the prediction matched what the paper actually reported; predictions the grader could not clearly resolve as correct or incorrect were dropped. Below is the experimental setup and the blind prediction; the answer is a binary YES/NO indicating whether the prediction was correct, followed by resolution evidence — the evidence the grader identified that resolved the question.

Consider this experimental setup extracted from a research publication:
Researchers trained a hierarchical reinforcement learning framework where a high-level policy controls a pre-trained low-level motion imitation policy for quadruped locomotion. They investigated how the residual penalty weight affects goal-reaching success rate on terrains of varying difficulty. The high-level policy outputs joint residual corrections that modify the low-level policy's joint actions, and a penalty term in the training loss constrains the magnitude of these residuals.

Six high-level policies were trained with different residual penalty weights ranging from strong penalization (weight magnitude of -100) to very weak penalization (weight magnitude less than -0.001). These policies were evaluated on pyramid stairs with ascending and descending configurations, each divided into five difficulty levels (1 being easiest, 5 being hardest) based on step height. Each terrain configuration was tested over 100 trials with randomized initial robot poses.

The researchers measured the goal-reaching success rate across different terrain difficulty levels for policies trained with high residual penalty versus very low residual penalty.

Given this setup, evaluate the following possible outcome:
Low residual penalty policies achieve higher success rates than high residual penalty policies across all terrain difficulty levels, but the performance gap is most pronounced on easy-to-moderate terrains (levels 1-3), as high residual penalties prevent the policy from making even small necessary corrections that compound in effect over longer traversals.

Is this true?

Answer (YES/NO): NO